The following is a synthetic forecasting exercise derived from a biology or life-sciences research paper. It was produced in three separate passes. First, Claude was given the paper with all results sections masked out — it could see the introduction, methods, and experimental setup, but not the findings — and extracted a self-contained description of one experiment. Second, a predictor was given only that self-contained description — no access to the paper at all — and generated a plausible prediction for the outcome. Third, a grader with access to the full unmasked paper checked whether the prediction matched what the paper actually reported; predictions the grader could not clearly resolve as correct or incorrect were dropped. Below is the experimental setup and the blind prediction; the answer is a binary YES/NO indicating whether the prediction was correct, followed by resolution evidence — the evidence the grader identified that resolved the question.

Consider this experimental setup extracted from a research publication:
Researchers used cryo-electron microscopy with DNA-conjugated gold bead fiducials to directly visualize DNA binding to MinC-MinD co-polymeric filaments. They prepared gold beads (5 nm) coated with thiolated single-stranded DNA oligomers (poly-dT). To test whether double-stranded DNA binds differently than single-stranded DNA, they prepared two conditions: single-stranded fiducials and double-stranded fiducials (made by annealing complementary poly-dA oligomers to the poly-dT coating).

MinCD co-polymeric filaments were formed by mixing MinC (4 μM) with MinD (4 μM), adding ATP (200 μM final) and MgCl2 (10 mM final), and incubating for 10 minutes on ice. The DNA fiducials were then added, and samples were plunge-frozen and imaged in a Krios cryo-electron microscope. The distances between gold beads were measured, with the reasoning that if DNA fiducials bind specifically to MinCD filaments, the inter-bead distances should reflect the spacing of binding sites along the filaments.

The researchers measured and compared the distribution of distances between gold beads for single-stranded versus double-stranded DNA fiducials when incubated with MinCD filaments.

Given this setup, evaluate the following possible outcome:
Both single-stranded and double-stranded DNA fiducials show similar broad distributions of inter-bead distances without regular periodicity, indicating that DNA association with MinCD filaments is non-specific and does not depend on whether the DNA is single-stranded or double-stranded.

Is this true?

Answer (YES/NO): NO